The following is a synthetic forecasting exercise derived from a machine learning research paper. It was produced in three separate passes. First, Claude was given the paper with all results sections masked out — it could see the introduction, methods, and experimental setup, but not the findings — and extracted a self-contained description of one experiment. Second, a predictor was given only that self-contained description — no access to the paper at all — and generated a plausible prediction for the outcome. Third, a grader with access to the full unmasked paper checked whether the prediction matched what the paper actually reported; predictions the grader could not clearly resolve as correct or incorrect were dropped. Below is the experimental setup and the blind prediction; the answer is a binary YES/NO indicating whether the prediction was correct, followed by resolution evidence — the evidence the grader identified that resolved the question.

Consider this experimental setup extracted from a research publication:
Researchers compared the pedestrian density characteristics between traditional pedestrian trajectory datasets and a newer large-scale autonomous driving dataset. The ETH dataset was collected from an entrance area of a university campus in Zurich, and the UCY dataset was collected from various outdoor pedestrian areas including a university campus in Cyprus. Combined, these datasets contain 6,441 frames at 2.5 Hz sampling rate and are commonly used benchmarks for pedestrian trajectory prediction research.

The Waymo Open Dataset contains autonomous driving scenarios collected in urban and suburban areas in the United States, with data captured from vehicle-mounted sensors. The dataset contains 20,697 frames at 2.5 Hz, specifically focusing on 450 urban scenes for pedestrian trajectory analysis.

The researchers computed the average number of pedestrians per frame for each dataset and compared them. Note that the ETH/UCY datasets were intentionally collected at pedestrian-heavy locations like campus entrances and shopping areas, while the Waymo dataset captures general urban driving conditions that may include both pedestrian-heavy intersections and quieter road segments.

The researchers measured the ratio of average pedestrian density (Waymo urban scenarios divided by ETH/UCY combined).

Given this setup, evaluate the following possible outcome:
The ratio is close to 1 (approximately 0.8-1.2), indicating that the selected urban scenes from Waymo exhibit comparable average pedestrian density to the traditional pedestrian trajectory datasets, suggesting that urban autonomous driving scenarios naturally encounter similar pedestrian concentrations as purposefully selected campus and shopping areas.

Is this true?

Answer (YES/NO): NO